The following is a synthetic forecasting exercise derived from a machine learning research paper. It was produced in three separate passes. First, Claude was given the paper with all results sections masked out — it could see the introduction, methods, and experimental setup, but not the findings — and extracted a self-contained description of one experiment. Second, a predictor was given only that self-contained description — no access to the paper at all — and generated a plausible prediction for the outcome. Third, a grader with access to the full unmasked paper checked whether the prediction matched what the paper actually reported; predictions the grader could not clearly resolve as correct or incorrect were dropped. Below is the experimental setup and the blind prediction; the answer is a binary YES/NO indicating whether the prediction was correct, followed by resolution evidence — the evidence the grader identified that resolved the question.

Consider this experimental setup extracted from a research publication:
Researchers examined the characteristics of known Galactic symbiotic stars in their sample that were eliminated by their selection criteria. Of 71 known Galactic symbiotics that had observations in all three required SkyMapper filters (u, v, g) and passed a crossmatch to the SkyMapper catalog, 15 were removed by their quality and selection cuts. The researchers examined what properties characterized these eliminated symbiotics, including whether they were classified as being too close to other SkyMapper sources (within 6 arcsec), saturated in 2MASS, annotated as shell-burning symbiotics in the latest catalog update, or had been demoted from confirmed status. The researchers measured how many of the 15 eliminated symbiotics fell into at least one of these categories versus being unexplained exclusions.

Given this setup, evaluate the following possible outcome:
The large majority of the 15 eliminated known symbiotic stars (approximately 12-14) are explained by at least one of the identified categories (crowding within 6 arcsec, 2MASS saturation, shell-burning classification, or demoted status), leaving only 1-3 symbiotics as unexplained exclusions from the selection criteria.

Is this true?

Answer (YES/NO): YES